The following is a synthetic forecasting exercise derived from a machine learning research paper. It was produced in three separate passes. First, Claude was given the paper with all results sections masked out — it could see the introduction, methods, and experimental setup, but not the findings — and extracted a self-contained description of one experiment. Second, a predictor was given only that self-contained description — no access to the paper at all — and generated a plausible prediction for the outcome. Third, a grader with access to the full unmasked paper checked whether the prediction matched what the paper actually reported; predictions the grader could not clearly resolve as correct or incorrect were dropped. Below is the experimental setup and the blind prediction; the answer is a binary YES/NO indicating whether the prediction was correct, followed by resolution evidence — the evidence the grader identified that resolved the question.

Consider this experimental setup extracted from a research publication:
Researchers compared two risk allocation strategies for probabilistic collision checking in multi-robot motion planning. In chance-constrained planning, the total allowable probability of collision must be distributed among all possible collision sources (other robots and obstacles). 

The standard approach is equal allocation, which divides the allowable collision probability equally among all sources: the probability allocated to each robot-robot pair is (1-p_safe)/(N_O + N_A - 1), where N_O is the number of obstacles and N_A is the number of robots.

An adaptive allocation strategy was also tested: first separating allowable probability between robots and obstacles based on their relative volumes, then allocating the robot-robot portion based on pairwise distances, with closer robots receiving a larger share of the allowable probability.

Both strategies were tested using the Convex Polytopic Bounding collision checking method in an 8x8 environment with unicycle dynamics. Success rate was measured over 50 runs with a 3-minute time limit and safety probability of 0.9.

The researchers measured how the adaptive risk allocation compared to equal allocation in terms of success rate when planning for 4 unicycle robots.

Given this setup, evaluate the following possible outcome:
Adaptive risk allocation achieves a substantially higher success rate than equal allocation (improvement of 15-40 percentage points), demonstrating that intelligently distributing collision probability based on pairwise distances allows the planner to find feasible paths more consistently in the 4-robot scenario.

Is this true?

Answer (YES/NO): NO